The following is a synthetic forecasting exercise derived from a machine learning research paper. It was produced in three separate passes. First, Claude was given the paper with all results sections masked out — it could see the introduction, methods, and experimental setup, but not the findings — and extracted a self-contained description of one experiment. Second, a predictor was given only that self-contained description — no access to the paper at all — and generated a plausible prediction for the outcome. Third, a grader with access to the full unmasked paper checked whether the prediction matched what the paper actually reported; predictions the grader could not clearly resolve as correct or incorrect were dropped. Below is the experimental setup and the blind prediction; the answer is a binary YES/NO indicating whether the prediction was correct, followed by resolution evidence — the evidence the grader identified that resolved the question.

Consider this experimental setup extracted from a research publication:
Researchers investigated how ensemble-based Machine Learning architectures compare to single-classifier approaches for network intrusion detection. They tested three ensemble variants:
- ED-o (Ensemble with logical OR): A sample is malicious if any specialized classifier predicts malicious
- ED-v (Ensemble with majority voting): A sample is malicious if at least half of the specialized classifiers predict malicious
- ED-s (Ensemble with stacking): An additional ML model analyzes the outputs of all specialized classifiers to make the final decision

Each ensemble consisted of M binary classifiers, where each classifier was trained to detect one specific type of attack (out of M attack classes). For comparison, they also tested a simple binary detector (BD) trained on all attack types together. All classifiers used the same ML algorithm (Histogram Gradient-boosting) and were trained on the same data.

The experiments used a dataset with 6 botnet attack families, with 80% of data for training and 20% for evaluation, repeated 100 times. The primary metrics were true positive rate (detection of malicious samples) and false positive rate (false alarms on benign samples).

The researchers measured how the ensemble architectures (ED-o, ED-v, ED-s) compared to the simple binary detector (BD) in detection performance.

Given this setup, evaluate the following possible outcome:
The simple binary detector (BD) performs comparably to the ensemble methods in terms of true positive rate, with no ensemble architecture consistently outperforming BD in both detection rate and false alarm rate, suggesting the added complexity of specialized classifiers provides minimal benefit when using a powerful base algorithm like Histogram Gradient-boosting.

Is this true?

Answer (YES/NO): YES